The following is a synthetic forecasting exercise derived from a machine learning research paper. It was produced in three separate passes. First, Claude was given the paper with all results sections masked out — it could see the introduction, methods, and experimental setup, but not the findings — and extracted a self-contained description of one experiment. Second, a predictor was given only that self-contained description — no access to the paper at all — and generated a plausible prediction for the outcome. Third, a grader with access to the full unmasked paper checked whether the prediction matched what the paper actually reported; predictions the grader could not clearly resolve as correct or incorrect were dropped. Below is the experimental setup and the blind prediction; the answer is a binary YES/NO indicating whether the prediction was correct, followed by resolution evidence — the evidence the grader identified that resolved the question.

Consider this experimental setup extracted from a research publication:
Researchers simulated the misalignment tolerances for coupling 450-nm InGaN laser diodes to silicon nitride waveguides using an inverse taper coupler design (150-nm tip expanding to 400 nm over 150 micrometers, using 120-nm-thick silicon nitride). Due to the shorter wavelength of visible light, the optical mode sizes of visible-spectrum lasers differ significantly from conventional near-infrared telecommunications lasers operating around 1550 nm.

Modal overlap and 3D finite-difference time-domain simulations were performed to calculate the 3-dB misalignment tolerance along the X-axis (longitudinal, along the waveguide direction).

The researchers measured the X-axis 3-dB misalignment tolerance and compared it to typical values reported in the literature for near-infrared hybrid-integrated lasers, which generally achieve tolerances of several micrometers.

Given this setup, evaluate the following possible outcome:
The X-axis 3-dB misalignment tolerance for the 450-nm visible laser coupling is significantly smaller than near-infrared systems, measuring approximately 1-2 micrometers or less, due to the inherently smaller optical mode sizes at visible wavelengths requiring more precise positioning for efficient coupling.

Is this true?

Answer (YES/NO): YES